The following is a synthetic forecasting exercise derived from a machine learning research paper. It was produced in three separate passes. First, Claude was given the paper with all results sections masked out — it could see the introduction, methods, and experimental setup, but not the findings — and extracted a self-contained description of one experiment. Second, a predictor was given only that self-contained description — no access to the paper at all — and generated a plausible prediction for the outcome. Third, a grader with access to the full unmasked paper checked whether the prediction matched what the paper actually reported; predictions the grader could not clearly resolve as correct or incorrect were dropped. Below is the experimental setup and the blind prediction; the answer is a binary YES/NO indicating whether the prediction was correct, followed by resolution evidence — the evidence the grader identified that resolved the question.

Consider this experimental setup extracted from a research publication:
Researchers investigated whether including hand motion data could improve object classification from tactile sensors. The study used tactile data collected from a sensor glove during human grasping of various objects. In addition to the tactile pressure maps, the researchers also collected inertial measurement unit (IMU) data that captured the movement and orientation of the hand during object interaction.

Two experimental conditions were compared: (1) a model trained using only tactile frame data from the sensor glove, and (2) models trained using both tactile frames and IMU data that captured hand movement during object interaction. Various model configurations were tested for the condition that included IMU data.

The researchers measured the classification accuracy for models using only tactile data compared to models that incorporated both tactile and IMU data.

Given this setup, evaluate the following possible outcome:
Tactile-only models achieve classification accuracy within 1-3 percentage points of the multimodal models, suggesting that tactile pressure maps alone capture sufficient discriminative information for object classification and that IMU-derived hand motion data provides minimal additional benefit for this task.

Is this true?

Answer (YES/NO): NO